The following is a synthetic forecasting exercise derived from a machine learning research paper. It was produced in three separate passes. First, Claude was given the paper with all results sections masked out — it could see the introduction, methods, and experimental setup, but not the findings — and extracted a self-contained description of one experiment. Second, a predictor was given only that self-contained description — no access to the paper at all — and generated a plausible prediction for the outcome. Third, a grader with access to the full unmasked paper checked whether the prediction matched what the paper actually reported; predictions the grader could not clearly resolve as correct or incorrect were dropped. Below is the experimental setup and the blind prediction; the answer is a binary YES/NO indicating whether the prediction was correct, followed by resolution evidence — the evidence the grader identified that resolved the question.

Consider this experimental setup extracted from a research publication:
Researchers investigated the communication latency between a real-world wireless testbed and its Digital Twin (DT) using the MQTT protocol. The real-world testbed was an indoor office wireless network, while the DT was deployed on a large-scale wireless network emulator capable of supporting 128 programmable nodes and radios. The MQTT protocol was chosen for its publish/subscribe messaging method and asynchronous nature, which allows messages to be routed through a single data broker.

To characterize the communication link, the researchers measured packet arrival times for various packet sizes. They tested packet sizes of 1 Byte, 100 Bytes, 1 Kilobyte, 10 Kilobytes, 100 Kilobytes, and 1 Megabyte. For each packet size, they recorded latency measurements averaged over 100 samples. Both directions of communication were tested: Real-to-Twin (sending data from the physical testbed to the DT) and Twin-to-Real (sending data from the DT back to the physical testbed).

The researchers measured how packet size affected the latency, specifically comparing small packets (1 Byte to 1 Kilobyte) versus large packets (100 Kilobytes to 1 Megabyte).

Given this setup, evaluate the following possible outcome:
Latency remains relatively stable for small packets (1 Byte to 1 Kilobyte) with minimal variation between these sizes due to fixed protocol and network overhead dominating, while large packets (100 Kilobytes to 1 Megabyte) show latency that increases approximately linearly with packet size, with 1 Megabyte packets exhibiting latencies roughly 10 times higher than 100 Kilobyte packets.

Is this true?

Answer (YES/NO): NO